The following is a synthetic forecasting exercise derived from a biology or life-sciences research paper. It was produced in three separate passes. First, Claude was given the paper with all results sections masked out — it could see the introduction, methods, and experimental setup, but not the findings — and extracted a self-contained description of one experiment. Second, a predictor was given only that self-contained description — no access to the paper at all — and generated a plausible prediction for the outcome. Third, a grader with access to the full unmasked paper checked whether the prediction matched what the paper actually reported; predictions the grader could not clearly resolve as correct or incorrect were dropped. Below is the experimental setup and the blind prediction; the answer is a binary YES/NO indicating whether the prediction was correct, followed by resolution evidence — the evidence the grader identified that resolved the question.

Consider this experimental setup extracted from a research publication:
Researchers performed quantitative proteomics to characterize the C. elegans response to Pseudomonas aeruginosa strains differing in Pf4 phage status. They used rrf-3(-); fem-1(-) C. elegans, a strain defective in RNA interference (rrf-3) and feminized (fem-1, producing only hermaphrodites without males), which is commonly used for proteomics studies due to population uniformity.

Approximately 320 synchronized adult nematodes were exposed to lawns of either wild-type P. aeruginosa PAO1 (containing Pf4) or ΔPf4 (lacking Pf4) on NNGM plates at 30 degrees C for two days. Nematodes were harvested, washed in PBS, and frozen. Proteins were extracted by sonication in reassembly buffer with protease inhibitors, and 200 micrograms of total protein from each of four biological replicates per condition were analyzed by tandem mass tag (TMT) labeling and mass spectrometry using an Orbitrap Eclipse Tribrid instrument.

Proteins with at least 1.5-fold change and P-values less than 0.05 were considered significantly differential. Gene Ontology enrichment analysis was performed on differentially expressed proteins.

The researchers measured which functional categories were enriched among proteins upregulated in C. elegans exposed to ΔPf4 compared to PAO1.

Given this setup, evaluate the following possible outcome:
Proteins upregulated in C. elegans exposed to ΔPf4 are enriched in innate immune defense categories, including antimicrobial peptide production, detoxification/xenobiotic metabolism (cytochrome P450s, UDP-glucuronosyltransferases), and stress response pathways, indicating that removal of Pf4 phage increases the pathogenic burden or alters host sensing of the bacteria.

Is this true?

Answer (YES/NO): NO